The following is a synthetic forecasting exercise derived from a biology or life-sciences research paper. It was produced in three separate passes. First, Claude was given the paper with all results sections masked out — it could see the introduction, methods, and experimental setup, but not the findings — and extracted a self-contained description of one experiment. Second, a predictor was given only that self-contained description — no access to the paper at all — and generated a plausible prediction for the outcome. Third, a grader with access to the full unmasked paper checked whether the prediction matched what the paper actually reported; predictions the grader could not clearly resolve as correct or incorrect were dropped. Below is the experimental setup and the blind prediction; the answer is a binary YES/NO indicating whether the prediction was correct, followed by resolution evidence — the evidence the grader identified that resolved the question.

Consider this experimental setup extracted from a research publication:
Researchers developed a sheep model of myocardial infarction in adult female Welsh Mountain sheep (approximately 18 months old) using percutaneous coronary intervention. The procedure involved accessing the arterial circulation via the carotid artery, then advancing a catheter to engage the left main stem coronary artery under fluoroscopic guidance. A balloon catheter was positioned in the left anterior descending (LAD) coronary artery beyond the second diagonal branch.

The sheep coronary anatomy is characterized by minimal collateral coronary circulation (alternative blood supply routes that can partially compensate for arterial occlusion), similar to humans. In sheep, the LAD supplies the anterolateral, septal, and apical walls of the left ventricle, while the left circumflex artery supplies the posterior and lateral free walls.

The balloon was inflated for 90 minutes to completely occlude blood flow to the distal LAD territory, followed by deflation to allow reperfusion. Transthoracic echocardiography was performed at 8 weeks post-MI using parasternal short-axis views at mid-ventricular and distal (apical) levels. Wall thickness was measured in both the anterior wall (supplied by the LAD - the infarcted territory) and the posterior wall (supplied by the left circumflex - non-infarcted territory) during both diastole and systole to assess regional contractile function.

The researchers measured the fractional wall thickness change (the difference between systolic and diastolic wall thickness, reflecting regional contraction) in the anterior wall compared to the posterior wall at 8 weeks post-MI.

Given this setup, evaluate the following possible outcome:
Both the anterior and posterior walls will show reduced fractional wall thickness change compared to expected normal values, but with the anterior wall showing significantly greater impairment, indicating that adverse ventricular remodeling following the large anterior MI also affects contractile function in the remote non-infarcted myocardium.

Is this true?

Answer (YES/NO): NO